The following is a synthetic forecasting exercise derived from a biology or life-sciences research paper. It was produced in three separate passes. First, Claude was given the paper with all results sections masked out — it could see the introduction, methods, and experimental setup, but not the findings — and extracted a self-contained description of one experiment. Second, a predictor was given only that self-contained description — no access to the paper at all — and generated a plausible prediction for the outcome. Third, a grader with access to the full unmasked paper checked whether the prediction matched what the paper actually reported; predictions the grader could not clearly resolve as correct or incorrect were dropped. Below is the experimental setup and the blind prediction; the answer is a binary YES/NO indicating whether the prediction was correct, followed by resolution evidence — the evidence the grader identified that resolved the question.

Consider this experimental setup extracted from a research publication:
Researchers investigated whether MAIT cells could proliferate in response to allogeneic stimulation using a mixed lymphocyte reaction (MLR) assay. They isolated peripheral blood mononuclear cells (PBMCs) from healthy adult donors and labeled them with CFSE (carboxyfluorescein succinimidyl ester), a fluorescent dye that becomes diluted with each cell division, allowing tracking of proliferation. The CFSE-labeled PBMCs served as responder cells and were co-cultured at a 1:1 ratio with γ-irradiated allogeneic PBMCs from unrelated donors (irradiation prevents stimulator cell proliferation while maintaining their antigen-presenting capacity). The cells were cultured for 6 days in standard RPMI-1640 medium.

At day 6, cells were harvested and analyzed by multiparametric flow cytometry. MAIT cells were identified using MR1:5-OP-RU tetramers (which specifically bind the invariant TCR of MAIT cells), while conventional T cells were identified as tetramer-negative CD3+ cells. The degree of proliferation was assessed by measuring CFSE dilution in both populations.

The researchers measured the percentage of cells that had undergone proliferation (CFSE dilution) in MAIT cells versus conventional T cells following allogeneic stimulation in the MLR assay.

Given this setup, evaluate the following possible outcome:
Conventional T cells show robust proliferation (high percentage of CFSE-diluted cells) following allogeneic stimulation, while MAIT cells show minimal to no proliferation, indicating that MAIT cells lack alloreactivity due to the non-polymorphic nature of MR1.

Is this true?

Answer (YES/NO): YES